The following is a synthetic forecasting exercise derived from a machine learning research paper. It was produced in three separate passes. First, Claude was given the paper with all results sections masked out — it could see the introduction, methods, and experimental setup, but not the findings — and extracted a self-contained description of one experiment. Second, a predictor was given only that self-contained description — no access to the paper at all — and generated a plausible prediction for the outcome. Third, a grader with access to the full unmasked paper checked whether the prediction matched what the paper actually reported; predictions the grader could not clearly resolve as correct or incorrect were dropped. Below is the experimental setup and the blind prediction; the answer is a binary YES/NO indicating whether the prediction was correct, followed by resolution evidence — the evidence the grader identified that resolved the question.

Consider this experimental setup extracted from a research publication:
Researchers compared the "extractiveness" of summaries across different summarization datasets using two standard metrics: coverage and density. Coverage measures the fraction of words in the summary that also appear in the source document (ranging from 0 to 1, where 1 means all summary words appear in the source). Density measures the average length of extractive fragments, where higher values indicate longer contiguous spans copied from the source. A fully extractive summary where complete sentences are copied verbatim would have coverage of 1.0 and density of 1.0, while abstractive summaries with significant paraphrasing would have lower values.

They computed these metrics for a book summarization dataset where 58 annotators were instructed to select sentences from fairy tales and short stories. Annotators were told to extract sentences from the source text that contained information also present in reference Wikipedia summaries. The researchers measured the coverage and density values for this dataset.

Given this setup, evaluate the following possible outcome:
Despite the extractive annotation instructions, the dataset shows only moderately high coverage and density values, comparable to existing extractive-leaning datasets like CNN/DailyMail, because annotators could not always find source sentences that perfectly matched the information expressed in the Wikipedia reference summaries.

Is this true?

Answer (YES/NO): NO